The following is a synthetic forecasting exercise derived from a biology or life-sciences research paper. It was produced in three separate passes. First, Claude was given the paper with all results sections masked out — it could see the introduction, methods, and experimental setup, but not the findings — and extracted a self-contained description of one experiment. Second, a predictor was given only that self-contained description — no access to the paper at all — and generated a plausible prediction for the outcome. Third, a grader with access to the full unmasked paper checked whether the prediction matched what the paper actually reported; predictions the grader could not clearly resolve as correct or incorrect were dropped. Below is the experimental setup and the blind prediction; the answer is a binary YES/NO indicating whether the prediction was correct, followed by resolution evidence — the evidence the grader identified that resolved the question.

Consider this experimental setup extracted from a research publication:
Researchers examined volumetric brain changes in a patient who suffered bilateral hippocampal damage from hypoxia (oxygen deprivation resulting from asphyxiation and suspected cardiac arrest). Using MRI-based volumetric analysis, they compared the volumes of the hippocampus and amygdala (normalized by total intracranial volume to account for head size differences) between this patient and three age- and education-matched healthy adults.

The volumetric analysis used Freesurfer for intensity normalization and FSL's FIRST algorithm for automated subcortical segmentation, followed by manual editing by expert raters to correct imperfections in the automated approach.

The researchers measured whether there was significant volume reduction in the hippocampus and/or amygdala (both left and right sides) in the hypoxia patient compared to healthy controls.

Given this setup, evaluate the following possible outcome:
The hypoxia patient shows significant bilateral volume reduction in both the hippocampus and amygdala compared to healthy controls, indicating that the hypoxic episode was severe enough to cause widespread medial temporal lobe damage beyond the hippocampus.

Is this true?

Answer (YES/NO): NO